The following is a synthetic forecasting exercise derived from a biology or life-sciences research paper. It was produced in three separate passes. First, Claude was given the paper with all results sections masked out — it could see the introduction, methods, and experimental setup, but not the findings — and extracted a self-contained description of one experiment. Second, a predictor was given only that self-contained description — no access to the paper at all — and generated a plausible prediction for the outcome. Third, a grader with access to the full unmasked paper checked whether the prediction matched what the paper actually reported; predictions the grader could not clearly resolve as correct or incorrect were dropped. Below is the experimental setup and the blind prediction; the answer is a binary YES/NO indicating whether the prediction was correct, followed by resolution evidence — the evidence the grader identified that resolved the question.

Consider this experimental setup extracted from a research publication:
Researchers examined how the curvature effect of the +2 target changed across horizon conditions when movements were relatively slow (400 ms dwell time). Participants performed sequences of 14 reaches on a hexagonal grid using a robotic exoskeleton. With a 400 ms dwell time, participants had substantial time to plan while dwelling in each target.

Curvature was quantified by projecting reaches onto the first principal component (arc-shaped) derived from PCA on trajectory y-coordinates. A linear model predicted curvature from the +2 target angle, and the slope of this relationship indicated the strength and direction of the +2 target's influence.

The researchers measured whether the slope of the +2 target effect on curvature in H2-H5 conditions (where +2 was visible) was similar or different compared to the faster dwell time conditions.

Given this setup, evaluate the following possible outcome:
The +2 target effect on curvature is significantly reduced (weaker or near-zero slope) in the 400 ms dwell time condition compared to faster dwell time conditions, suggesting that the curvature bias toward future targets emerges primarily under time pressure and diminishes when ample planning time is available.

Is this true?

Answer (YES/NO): YES